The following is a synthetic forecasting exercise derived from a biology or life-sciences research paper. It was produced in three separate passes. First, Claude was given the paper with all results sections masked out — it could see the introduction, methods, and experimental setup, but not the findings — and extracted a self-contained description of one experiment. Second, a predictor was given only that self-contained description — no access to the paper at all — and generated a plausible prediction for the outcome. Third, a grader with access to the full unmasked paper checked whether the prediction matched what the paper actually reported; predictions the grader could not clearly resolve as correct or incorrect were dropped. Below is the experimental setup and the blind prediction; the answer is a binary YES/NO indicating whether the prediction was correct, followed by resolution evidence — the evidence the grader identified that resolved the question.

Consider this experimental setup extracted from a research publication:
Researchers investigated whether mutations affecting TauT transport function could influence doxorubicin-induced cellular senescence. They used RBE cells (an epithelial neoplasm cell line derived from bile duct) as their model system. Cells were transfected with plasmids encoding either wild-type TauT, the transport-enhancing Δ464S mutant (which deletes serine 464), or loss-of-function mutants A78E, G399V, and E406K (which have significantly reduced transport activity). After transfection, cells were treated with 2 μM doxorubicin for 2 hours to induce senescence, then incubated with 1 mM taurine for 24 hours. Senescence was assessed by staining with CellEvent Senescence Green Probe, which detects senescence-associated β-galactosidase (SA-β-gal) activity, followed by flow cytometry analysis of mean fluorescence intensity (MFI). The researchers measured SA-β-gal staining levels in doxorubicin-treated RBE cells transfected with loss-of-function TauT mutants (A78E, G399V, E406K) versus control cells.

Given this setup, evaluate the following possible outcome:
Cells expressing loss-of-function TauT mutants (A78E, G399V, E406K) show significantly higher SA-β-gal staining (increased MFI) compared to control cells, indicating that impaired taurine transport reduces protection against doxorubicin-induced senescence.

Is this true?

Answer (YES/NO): NO